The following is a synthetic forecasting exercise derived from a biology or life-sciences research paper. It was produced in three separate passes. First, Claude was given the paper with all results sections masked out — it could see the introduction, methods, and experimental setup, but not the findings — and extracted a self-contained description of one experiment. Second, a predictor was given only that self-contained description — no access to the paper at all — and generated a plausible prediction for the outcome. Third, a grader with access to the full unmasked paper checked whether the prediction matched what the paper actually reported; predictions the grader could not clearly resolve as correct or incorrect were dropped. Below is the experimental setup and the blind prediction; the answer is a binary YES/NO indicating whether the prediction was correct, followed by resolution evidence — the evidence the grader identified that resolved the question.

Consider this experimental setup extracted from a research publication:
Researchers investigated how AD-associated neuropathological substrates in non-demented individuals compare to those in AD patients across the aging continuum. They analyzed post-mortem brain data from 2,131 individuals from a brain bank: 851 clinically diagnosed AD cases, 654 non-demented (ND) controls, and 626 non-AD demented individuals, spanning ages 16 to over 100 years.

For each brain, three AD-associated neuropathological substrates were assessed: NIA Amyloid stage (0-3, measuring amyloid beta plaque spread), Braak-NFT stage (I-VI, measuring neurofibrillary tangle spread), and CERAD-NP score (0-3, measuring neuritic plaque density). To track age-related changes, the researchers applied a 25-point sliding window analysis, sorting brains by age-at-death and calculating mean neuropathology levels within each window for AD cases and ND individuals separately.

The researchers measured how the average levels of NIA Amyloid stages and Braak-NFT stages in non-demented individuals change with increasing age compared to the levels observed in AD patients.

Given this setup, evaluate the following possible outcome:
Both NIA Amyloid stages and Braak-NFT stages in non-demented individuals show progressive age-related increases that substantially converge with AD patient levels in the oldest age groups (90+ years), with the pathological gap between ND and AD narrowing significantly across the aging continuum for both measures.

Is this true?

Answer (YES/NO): YES